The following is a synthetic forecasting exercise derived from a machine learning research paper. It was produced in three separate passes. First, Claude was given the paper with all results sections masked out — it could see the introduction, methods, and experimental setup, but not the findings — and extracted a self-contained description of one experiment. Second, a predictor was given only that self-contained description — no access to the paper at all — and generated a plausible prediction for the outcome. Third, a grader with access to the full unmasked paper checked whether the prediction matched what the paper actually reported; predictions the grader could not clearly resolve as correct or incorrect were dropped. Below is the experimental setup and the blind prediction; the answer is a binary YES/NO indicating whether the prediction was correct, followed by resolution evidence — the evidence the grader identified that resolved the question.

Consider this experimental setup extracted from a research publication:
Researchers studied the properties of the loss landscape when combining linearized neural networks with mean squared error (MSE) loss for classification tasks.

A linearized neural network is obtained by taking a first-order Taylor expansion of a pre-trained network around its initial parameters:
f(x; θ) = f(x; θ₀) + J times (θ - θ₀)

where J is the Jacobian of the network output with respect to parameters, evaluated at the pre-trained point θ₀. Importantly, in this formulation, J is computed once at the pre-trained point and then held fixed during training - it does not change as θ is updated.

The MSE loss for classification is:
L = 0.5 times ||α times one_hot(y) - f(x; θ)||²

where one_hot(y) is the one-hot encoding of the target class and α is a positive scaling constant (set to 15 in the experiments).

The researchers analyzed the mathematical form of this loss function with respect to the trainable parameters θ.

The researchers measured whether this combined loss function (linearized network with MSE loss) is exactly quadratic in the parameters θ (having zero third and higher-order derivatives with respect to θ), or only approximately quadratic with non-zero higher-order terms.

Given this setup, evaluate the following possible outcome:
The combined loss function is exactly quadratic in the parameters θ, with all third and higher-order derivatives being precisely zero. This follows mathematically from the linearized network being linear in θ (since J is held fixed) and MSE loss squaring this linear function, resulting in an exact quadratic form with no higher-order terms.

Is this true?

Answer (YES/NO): YES